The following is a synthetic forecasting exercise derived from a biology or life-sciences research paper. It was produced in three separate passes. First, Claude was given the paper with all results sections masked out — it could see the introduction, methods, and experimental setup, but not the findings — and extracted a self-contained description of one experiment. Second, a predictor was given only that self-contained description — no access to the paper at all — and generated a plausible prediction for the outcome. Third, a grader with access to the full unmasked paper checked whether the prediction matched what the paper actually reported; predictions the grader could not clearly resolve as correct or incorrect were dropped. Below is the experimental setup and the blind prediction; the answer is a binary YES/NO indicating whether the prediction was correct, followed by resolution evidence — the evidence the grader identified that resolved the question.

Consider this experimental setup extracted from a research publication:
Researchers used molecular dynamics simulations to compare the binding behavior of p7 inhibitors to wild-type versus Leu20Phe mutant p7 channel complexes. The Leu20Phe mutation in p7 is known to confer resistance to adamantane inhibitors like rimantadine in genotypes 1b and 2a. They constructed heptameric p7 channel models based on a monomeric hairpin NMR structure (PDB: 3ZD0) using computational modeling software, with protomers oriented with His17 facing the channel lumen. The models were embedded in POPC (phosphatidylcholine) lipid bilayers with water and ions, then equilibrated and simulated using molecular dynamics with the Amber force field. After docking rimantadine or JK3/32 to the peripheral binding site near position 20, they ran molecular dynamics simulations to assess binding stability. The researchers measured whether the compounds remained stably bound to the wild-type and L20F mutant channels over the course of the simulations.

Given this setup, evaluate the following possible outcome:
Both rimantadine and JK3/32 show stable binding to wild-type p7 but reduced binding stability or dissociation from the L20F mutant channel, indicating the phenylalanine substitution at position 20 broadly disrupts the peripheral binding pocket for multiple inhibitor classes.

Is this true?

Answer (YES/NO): NO